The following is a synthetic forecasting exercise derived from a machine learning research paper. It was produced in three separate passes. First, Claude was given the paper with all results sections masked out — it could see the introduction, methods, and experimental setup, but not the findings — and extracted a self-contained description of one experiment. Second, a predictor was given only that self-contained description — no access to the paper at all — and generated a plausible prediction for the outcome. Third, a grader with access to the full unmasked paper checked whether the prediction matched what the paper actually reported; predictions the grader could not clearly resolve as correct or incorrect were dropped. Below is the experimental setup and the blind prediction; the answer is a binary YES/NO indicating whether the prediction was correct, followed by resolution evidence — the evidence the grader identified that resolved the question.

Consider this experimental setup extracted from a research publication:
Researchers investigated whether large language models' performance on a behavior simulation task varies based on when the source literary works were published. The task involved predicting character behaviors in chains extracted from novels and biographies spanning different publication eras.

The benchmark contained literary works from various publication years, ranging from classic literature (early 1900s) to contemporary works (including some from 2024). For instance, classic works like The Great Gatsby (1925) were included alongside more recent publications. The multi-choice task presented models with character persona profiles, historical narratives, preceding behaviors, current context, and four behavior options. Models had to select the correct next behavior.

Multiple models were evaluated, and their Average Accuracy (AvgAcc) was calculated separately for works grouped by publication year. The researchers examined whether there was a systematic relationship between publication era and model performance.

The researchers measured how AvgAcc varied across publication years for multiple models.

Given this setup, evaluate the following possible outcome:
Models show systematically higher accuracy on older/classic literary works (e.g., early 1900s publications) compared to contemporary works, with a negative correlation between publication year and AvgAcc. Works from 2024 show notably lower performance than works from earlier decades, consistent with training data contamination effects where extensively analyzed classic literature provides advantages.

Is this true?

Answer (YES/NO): YES